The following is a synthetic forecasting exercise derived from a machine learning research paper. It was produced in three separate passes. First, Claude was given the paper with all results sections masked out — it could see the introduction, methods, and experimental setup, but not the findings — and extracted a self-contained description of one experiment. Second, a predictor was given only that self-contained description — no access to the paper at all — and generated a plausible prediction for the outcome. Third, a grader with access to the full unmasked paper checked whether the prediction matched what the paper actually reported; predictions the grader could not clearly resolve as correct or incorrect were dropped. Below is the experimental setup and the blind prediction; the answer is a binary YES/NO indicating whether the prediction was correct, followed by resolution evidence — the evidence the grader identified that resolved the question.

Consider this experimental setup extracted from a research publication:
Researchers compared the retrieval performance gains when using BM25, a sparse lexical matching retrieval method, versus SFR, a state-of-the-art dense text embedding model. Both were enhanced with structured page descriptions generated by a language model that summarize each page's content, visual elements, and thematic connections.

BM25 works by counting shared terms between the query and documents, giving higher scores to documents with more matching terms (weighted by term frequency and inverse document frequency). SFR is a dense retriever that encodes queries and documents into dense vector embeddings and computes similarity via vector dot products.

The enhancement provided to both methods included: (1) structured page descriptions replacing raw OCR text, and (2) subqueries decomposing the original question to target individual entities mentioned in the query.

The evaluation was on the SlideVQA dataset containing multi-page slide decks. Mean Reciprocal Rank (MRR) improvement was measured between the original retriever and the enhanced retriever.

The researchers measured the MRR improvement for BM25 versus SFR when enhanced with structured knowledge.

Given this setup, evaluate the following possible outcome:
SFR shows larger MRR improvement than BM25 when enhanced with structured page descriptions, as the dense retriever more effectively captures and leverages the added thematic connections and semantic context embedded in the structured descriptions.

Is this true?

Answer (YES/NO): YES